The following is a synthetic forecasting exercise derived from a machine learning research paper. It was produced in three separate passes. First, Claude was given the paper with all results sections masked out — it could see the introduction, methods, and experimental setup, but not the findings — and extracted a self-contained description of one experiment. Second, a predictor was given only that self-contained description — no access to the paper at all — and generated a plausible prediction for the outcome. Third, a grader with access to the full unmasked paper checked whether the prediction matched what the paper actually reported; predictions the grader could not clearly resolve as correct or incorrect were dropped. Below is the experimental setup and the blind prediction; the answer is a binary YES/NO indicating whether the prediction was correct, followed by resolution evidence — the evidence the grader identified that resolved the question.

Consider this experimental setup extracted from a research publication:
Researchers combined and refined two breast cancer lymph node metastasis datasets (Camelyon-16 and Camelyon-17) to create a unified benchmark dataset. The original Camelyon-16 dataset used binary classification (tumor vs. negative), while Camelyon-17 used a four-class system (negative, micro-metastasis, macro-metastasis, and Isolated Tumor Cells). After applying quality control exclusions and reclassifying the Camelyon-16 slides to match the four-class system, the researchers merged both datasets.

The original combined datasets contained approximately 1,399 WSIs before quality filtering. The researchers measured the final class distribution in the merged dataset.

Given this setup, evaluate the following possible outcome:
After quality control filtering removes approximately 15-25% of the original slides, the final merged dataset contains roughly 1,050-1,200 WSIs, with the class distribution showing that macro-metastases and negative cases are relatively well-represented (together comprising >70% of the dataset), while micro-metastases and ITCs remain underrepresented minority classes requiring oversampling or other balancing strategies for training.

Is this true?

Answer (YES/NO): NO